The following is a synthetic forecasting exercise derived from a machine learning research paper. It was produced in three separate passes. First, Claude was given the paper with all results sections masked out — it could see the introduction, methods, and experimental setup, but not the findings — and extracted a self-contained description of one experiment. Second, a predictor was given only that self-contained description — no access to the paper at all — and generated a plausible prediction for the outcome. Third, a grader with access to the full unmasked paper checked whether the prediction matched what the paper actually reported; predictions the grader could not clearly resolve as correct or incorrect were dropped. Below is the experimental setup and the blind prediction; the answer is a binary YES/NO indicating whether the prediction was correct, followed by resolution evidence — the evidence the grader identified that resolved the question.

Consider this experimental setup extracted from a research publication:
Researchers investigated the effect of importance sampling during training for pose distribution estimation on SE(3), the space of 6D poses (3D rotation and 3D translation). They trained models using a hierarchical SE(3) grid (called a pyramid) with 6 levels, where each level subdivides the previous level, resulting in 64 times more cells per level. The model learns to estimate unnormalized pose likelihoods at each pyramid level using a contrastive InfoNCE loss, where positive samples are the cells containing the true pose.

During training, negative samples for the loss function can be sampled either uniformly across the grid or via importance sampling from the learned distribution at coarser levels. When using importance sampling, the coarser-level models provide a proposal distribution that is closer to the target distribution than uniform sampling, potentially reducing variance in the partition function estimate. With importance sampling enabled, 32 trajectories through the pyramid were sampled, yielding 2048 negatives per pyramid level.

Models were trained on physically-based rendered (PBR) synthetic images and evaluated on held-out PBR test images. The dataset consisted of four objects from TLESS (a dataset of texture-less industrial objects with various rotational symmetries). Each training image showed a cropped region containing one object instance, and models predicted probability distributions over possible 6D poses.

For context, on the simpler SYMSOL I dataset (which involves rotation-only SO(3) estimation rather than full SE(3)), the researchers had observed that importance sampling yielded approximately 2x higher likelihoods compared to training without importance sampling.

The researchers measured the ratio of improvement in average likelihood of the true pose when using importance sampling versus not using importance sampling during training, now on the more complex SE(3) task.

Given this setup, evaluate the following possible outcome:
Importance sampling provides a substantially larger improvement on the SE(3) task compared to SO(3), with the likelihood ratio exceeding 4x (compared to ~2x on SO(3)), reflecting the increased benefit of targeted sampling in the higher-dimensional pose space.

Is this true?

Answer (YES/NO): YES